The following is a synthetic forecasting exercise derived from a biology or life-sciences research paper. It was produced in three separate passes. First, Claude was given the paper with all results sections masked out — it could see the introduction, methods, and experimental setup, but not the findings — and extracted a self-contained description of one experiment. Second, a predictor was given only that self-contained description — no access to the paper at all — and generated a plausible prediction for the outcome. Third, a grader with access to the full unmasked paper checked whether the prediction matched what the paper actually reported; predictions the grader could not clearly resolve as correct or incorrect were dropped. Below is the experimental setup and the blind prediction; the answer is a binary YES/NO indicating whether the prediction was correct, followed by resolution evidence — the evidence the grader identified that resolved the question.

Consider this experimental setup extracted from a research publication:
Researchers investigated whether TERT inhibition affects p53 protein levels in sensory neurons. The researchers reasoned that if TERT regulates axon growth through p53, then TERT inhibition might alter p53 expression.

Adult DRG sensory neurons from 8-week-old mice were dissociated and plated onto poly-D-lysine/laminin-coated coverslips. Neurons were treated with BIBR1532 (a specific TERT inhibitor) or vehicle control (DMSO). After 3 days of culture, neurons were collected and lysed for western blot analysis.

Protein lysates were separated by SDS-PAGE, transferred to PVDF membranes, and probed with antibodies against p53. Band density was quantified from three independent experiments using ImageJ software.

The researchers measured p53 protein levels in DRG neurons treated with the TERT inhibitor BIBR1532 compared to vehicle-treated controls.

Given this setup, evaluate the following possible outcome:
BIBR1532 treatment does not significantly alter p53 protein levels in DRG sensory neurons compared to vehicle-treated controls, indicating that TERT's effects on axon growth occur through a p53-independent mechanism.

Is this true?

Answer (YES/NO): NO